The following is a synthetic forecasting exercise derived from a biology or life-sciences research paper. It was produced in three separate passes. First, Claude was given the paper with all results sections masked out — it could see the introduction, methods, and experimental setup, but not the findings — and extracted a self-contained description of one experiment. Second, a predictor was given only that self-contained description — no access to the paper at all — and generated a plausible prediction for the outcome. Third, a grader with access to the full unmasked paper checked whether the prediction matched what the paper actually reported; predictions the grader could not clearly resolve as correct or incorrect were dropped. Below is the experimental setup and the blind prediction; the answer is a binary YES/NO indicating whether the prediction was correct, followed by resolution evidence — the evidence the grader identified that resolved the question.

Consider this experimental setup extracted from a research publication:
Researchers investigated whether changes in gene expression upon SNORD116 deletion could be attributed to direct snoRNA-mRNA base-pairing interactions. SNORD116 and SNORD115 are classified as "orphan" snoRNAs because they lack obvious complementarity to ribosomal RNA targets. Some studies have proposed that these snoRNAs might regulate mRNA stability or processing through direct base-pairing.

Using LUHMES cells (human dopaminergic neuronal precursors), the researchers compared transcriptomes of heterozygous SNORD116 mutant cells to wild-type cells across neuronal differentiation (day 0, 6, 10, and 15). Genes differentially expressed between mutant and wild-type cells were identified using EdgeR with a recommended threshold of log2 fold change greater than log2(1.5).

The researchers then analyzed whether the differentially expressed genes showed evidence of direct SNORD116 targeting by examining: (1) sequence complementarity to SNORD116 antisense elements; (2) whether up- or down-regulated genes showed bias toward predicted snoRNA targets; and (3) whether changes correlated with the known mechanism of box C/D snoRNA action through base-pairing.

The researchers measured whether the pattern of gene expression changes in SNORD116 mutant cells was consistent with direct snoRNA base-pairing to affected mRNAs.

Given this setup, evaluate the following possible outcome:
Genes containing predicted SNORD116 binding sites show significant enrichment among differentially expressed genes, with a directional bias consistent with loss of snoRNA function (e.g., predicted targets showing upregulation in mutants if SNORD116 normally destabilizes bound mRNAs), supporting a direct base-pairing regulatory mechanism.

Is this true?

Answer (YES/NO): NO